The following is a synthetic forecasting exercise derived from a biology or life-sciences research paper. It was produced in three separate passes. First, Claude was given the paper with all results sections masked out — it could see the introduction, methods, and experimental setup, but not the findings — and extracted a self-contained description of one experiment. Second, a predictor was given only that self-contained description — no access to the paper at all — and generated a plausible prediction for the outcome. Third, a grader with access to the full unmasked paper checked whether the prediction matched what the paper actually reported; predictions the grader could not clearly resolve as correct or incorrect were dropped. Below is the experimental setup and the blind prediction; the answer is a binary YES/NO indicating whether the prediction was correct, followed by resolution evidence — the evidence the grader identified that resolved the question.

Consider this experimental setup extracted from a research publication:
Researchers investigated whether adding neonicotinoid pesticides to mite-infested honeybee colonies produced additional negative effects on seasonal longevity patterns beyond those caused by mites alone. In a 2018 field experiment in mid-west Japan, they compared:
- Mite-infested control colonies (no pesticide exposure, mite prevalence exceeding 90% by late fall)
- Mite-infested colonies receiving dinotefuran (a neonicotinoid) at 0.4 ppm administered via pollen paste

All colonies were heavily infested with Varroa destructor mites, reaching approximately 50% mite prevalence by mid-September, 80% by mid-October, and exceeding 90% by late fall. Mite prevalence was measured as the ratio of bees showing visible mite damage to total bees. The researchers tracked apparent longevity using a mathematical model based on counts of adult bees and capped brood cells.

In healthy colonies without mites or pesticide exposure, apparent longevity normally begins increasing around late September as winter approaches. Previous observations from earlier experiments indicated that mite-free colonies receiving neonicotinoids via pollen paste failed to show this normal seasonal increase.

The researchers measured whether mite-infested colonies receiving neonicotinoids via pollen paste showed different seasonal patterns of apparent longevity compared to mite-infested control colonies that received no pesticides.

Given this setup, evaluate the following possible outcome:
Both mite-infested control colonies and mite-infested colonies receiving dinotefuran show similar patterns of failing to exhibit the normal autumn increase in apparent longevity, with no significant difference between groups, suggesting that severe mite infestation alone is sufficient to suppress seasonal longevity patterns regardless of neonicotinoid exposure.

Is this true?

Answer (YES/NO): YES